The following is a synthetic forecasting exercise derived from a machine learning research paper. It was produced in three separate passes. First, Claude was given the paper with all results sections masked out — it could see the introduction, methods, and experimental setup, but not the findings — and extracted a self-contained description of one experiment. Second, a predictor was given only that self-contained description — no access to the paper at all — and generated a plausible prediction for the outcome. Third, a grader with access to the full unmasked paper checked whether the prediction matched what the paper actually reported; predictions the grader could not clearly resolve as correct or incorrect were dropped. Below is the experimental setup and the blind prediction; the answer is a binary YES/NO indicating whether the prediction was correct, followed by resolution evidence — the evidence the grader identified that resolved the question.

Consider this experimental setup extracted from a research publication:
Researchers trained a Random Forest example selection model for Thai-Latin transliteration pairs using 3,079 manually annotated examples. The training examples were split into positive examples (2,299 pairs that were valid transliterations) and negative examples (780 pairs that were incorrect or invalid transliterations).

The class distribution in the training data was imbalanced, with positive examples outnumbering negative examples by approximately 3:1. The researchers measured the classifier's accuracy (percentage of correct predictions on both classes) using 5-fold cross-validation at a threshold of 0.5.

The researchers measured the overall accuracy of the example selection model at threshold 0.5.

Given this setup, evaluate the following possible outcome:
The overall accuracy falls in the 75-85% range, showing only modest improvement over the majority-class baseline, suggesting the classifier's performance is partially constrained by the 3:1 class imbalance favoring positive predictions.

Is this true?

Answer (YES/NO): NO